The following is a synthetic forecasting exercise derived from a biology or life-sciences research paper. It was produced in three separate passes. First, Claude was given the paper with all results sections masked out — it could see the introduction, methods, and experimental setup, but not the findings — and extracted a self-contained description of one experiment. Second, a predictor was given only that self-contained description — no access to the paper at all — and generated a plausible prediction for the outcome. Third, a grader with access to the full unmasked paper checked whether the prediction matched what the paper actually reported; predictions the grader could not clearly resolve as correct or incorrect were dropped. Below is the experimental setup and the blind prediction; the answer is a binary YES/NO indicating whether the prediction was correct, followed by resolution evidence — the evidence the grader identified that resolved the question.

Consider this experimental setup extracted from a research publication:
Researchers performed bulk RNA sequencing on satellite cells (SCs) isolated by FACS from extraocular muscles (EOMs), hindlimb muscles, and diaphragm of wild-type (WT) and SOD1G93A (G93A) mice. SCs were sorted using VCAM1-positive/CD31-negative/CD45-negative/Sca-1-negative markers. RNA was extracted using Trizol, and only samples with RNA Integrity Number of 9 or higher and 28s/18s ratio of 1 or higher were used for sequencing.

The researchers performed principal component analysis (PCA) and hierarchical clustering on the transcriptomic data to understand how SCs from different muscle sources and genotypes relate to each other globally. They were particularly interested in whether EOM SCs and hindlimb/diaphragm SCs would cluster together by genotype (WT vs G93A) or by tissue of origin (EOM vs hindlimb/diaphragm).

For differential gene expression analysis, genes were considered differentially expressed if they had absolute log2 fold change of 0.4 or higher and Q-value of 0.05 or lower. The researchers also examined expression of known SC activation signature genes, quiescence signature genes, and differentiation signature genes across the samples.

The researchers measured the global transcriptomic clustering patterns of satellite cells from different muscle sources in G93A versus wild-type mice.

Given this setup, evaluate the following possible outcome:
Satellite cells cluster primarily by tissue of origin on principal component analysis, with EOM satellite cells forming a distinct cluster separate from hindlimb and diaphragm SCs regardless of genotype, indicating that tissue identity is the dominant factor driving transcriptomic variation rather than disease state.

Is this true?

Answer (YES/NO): YES